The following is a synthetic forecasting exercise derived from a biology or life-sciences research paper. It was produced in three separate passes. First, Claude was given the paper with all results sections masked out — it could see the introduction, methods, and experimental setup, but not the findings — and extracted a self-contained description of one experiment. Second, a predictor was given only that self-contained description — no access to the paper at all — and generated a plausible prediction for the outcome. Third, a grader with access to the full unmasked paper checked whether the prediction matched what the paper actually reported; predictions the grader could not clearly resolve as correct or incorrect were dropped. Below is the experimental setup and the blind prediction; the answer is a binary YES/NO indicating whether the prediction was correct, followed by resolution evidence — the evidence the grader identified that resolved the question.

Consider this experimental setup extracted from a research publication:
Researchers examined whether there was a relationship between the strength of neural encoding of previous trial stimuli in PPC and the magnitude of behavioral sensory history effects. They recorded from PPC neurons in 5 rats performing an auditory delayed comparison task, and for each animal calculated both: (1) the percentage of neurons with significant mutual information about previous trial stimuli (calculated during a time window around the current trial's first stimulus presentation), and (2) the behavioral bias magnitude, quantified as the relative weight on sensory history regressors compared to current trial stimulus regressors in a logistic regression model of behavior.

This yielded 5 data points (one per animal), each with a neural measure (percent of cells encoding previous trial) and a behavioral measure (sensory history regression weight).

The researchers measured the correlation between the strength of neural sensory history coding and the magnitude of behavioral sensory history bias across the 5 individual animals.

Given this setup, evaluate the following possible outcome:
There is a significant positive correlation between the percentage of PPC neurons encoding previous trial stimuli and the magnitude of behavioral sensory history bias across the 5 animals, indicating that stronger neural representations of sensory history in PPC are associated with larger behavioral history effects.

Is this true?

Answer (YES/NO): YES